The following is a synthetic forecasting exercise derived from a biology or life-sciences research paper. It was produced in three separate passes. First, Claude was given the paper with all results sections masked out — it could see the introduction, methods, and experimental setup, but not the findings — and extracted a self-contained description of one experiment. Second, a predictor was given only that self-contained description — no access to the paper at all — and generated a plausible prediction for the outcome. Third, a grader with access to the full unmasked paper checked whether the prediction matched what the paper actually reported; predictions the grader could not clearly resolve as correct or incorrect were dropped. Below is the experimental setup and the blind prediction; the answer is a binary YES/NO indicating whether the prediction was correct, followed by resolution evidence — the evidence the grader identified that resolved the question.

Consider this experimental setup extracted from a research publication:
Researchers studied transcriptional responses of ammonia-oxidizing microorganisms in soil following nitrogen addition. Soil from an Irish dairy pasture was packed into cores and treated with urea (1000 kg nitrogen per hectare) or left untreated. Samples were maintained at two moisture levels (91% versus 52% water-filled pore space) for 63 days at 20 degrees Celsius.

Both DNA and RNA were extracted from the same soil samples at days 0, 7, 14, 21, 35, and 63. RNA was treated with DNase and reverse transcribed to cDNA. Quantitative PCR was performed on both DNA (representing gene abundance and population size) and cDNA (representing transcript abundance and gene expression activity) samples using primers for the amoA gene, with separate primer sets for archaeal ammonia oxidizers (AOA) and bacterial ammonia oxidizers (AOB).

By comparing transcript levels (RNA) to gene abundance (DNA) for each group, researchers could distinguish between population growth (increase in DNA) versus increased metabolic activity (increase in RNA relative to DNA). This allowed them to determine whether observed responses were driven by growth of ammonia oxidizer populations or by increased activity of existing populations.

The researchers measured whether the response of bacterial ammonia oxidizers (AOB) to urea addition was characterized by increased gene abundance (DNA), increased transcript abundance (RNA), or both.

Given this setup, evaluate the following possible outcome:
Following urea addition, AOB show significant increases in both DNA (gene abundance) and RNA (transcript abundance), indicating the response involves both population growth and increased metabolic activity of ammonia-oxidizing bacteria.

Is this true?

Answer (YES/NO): YES